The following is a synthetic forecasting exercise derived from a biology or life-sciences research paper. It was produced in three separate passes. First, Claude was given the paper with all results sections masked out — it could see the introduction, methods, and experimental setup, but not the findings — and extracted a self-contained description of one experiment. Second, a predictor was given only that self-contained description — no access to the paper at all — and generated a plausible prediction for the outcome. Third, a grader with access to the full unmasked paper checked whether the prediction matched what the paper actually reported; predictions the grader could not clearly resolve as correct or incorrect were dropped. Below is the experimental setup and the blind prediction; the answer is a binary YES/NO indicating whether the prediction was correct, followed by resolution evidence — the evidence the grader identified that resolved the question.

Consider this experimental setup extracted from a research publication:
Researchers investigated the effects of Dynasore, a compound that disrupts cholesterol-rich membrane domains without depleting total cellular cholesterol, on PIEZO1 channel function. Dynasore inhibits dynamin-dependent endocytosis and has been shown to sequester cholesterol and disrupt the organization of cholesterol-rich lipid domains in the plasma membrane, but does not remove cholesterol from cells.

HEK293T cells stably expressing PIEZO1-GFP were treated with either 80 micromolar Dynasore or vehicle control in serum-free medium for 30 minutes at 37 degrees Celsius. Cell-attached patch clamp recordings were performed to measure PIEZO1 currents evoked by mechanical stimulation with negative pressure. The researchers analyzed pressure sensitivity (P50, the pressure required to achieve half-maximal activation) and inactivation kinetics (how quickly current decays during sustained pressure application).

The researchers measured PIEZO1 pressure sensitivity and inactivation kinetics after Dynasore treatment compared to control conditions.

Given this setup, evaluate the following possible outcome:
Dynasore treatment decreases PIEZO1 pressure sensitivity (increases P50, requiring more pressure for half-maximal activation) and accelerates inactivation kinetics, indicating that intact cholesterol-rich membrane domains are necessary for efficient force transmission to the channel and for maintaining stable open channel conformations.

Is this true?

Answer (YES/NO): NO